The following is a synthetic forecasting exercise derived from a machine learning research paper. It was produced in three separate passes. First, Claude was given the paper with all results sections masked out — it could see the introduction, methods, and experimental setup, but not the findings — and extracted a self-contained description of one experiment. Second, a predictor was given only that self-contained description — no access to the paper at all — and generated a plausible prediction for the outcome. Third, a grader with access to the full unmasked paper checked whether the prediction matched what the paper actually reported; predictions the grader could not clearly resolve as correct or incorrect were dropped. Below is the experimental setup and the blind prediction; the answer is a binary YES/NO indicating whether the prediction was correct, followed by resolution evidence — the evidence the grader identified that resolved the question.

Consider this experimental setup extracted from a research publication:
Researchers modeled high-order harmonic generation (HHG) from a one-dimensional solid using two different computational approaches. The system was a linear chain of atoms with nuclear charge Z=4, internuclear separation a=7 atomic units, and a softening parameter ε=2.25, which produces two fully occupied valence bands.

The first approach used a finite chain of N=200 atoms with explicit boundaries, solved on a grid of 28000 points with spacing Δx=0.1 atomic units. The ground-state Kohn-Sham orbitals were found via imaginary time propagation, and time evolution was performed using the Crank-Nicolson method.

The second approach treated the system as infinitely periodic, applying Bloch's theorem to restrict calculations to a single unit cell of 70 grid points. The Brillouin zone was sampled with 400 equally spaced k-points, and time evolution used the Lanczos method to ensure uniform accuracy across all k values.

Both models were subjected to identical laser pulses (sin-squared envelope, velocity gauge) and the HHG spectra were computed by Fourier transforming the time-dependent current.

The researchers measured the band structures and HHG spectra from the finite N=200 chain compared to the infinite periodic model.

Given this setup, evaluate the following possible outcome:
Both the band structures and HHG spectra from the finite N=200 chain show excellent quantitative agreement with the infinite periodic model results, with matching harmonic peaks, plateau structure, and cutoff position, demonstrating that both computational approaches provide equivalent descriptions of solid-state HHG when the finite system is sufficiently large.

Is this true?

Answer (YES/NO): YES